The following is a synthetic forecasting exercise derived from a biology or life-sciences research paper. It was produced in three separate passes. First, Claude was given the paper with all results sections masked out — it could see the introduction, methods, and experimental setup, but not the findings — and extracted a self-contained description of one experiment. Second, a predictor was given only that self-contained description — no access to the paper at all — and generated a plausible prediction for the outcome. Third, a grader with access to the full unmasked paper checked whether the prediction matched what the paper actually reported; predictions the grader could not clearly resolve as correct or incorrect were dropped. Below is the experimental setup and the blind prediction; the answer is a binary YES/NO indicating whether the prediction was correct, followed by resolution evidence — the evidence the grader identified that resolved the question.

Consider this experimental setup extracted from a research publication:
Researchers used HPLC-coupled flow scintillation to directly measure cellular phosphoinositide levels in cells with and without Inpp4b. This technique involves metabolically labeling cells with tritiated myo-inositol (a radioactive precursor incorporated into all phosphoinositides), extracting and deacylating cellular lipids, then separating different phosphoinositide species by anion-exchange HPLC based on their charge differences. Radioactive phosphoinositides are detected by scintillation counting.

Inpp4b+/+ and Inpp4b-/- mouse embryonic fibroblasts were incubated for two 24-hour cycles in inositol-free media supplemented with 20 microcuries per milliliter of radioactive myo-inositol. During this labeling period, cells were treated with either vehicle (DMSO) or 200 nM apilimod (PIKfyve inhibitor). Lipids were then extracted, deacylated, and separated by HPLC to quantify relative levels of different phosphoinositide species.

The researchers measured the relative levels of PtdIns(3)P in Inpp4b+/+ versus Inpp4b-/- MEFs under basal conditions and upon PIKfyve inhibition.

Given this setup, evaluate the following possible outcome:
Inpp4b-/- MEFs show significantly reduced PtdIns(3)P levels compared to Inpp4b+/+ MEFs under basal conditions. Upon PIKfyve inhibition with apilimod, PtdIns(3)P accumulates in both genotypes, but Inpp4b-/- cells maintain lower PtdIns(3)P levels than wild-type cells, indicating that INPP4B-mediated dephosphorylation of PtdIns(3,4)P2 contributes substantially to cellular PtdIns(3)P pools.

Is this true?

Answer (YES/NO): NO